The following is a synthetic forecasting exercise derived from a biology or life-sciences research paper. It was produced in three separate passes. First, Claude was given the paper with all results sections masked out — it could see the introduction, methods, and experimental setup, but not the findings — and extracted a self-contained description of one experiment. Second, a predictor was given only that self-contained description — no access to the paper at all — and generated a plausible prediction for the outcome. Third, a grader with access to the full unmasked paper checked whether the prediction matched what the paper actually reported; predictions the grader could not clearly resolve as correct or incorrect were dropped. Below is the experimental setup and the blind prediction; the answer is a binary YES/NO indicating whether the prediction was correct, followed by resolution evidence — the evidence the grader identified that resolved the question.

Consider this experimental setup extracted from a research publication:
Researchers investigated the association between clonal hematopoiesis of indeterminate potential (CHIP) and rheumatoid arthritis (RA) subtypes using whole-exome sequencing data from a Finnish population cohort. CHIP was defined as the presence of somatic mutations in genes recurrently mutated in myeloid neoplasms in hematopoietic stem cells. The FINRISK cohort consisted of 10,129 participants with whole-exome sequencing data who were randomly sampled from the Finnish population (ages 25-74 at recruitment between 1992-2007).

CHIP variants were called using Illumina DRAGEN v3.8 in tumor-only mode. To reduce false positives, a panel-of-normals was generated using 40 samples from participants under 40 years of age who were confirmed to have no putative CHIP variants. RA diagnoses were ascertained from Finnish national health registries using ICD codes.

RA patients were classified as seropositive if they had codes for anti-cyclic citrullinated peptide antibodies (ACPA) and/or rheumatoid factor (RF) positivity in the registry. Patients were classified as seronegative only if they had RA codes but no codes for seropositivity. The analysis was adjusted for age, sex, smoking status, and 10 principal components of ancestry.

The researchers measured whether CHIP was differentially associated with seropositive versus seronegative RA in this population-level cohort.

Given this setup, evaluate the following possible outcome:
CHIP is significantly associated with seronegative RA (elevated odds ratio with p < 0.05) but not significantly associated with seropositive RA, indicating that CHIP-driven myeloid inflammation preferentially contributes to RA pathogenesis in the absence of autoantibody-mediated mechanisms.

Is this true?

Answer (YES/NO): YES